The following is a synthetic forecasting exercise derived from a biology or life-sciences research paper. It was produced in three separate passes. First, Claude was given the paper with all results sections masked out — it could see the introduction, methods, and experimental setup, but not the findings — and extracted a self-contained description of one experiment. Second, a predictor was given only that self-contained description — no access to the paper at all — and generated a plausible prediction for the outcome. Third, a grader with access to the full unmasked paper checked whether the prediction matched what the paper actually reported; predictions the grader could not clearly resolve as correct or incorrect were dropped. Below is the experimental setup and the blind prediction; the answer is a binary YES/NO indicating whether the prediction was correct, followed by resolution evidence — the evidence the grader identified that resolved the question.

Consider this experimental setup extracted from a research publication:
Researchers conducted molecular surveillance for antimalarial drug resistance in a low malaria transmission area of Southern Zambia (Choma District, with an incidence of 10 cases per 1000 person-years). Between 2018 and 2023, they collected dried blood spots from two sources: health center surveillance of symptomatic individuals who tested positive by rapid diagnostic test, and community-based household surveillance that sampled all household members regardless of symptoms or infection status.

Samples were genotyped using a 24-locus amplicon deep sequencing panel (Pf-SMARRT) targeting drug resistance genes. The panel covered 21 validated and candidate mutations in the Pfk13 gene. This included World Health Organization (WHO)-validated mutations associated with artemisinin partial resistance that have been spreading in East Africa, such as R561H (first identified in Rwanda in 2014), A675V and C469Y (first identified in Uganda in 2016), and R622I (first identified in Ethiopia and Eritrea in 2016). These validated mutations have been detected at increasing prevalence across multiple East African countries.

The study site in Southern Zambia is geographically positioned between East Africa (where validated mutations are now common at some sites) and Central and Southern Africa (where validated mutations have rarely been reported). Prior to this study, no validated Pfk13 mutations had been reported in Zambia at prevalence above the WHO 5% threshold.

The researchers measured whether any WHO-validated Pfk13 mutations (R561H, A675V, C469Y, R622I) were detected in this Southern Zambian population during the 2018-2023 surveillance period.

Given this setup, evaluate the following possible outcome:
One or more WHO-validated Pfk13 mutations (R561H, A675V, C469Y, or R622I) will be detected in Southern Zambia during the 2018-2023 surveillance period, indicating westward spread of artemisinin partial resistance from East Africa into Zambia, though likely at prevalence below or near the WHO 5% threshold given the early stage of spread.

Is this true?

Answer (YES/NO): NO